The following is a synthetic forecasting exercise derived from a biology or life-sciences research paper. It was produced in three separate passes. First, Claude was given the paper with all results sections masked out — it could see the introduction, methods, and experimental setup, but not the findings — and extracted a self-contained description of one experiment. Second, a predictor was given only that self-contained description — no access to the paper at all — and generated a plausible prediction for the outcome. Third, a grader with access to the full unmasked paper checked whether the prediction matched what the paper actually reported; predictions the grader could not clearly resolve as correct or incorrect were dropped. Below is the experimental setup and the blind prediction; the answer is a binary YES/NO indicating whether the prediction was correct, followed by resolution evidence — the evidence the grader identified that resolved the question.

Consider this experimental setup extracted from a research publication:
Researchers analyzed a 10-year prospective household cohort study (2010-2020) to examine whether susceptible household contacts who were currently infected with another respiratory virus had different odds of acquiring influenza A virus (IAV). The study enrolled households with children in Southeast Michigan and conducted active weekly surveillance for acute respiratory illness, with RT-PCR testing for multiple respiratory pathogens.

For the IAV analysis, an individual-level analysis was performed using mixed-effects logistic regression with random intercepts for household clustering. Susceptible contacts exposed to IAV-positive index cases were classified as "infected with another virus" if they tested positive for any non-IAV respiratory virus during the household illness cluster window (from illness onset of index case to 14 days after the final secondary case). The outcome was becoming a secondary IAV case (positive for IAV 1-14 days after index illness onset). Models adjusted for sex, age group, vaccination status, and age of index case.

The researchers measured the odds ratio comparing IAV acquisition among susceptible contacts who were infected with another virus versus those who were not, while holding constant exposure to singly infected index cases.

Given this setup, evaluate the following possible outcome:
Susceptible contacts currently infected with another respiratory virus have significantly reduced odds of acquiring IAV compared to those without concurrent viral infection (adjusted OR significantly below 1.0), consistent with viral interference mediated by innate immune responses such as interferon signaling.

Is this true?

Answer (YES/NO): NO